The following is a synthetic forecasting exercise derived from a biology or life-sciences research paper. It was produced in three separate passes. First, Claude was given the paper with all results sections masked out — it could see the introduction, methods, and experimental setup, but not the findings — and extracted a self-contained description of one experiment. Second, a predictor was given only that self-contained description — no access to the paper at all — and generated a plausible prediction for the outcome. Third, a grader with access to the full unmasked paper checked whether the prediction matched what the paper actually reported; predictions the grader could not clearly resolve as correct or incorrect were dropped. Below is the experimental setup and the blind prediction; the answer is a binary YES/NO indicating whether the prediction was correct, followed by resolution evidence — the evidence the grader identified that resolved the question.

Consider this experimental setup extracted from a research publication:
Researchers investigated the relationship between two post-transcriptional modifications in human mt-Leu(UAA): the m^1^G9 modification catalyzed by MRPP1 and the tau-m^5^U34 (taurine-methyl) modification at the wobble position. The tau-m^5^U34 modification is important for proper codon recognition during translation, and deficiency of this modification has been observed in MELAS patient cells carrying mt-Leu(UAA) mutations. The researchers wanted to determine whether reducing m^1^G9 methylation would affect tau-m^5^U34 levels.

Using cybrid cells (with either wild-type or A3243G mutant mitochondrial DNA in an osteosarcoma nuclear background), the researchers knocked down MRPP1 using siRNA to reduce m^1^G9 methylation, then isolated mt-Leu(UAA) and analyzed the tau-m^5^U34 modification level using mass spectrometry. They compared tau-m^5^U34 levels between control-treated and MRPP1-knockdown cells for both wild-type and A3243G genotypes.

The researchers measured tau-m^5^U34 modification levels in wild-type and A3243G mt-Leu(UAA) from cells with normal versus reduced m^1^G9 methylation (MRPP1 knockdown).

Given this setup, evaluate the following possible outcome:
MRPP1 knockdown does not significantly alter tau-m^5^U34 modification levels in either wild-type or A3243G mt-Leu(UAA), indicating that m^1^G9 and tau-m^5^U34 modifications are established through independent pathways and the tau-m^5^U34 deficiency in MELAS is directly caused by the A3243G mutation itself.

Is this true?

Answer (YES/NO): NO